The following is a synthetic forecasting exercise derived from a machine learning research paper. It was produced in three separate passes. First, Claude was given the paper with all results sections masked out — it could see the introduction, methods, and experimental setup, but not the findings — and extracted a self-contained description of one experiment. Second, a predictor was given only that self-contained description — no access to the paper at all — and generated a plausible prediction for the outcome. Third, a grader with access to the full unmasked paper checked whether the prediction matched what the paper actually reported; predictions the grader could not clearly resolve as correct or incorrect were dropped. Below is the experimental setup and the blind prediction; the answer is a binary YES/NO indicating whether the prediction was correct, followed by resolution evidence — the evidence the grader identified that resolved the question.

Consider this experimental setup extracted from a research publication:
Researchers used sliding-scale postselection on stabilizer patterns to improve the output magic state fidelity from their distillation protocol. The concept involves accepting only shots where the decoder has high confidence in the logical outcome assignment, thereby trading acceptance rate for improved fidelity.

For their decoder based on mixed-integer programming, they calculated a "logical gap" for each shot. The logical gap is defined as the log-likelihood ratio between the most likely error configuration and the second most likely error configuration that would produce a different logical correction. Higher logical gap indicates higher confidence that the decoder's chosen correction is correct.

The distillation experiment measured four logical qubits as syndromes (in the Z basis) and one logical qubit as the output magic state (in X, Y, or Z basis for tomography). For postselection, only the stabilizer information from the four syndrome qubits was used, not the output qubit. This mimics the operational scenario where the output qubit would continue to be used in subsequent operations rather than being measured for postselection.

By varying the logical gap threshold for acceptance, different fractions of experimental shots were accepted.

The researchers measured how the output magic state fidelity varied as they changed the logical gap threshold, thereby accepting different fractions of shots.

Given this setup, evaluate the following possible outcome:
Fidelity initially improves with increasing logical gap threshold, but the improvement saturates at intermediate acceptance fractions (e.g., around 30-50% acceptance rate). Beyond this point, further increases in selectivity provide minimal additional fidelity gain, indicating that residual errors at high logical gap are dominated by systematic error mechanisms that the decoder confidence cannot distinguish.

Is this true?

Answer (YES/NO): NO